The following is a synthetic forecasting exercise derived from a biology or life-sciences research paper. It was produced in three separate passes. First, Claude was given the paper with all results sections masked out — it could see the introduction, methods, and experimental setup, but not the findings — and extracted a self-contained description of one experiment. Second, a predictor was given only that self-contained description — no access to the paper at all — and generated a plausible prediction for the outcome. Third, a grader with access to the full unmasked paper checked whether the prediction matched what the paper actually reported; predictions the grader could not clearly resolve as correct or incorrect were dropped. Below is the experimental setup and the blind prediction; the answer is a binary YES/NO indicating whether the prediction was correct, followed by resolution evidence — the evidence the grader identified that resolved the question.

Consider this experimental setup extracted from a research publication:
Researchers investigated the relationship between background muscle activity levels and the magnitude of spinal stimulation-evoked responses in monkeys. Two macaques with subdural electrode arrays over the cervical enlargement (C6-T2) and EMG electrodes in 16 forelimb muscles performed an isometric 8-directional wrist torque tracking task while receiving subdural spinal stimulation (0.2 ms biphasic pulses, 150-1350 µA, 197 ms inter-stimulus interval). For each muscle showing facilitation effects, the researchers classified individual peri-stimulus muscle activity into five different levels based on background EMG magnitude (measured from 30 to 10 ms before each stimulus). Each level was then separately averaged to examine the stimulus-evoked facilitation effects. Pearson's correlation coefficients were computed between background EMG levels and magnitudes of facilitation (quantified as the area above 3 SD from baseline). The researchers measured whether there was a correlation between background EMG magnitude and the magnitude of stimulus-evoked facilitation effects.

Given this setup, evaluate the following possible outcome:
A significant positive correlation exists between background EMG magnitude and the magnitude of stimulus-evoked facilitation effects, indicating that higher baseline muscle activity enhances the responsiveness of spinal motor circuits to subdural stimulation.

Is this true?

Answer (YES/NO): YES